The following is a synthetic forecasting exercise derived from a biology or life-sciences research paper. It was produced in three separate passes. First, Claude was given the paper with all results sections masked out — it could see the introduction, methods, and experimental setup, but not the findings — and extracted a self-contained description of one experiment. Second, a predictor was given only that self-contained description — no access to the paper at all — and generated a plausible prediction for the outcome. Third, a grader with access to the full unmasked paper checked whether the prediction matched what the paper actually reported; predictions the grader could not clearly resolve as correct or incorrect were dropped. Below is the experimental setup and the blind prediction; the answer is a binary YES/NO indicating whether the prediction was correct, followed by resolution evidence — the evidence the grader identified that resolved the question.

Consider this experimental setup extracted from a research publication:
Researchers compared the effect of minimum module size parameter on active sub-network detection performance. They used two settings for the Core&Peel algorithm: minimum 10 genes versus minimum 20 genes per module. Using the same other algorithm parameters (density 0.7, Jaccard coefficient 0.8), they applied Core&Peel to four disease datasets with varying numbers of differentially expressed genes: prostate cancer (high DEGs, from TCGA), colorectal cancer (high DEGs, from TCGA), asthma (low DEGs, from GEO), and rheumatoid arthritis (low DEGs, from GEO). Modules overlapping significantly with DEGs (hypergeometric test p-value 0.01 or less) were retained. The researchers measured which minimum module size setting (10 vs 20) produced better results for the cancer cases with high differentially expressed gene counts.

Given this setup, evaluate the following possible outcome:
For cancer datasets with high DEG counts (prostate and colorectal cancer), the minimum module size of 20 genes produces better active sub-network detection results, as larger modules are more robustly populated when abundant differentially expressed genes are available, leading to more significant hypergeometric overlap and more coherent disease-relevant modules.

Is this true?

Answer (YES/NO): NO